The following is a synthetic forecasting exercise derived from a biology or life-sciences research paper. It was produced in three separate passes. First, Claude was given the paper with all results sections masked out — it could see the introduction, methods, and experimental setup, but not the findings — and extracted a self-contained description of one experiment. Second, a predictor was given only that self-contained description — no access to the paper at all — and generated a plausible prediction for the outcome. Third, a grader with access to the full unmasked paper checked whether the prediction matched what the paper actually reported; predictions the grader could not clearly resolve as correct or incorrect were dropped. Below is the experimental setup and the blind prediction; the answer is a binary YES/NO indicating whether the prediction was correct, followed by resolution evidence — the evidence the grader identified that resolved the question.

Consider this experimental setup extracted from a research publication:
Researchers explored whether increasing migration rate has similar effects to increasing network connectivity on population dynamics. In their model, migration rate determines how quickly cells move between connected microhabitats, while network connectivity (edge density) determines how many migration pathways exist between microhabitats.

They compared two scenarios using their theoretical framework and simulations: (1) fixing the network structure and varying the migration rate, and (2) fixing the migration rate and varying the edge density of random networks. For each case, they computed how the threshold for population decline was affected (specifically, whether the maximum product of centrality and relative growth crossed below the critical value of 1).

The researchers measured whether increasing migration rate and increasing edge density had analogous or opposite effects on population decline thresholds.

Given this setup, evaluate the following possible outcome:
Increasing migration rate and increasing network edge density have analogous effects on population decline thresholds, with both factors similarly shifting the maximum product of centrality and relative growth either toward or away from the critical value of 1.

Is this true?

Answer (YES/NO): YES